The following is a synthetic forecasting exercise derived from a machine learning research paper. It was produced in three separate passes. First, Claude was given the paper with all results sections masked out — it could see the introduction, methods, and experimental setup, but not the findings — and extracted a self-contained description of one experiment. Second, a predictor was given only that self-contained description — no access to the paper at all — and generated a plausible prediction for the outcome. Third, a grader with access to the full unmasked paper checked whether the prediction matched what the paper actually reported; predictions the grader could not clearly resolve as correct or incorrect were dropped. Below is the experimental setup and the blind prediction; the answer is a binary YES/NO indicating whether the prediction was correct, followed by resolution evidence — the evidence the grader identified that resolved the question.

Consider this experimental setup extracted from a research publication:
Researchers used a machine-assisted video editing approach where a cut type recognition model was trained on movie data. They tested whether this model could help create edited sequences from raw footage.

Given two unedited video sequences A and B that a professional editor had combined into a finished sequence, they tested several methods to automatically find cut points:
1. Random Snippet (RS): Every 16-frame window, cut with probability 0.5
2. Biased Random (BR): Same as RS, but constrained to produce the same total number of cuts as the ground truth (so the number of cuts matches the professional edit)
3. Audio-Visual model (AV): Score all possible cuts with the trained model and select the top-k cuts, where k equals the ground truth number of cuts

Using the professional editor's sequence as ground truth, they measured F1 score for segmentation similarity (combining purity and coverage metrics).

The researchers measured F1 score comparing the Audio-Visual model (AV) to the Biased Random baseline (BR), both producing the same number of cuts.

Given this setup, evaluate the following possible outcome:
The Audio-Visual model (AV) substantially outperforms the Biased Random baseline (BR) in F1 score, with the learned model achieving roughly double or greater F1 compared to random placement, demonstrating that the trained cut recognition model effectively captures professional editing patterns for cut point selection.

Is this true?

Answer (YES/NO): NO